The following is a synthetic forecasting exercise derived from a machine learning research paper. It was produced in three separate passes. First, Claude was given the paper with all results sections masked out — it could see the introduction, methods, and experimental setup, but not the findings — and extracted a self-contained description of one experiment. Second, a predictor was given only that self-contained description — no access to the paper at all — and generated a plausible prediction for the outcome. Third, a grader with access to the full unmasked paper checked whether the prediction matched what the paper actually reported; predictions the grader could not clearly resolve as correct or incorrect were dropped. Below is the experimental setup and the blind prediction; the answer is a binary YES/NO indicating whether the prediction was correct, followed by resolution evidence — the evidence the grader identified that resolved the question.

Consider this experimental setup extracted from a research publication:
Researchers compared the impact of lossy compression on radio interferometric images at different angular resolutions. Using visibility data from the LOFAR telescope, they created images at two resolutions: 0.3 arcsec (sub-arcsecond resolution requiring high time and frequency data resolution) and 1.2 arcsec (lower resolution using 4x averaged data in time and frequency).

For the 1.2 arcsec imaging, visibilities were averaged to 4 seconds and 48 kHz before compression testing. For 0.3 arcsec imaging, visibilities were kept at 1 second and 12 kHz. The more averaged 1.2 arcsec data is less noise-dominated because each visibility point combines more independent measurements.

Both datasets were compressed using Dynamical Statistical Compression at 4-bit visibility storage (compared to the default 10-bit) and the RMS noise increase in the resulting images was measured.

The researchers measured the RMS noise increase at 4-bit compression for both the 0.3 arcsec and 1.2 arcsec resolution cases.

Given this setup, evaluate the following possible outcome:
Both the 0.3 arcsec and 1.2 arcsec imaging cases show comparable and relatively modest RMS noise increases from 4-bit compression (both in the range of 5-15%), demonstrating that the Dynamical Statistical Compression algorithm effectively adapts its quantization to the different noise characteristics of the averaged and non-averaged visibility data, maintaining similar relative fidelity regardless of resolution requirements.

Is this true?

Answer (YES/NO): NO